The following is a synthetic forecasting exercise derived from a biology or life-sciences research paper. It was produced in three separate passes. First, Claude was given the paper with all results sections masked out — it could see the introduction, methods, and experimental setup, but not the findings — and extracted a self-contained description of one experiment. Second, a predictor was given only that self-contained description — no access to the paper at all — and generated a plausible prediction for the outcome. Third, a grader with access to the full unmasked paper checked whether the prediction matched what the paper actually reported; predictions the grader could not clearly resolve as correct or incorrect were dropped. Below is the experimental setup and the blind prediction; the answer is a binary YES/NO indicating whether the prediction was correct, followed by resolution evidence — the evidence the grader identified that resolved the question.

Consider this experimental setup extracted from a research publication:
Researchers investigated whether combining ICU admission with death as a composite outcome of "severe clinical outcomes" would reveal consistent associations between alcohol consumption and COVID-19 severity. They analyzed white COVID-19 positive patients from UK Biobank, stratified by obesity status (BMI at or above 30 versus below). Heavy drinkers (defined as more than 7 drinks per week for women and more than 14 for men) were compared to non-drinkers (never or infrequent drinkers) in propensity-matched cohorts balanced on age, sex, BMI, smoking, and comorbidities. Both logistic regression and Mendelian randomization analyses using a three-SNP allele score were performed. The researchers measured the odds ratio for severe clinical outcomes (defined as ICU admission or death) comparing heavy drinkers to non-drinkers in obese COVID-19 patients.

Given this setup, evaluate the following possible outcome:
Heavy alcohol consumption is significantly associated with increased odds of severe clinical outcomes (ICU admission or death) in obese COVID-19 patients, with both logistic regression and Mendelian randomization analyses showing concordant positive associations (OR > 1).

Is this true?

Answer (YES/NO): YES